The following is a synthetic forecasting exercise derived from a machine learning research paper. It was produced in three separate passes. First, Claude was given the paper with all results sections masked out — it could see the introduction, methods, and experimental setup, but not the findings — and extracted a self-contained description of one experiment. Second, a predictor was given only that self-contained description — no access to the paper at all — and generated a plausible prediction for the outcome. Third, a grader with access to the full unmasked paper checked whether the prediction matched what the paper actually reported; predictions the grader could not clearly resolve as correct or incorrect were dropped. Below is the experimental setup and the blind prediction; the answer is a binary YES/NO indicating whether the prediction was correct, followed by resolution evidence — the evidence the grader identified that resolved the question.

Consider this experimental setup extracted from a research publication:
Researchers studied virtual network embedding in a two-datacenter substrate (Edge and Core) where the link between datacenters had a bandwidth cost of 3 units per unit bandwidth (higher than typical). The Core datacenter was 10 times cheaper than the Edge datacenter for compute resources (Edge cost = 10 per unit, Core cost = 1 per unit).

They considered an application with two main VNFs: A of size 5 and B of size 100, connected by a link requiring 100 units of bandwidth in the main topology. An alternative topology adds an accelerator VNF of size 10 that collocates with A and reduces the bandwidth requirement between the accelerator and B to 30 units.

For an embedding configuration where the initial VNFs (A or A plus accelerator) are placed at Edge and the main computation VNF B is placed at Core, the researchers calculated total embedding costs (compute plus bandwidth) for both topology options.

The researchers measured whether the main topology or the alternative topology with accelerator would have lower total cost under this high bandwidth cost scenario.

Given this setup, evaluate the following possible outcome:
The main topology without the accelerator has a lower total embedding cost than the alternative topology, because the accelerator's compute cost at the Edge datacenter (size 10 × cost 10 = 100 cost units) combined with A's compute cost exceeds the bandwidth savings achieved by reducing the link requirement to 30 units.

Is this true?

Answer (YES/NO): NO